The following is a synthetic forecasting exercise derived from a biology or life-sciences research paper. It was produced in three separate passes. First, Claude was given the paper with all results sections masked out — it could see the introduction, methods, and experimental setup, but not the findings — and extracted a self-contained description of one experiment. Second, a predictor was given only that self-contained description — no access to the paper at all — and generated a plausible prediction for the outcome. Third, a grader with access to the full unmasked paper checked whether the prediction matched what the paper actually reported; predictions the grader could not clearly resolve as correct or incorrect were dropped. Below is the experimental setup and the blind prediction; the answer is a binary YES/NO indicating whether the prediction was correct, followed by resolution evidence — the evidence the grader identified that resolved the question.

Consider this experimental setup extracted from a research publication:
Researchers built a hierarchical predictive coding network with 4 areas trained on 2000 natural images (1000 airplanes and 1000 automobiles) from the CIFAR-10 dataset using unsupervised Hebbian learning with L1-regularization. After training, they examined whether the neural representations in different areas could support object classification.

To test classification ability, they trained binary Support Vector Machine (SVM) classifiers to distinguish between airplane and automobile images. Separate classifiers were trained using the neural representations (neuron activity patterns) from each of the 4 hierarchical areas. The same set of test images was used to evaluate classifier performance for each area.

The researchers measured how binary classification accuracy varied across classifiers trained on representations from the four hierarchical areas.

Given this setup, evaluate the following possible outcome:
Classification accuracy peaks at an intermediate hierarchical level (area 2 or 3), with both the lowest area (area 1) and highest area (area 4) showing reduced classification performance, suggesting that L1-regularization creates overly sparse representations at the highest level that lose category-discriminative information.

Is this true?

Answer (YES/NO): NO